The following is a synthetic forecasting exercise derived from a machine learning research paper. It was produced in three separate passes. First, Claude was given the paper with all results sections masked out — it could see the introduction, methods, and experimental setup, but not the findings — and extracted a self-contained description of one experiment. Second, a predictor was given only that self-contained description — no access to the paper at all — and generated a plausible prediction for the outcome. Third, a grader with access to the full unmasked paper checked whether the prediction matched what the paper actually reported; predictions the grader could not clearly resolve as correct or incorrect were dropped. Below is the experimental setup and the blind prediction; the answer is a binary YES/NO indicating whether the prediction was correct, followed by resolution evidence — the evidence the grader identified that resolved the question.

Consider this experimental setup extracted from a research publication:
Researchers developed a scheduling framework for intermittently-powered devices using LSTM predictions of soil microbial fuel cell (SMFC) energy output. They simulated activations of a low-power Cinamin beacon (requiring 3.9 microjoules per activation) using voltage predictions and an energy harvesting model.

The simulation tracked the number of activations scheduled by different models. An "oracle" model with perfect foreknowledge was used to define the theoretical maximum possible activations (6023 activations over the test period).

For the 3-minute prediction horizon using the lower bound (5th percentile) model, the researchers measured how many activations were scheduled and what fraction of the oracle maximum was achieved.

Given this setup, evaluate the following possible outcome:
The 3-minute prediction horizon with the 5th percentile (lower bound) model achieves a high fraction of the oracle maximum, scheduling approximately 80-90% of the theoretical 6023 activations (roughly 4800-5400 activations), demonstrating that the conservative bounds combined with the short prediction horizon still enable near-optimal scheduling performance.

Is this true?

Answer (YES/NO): NO